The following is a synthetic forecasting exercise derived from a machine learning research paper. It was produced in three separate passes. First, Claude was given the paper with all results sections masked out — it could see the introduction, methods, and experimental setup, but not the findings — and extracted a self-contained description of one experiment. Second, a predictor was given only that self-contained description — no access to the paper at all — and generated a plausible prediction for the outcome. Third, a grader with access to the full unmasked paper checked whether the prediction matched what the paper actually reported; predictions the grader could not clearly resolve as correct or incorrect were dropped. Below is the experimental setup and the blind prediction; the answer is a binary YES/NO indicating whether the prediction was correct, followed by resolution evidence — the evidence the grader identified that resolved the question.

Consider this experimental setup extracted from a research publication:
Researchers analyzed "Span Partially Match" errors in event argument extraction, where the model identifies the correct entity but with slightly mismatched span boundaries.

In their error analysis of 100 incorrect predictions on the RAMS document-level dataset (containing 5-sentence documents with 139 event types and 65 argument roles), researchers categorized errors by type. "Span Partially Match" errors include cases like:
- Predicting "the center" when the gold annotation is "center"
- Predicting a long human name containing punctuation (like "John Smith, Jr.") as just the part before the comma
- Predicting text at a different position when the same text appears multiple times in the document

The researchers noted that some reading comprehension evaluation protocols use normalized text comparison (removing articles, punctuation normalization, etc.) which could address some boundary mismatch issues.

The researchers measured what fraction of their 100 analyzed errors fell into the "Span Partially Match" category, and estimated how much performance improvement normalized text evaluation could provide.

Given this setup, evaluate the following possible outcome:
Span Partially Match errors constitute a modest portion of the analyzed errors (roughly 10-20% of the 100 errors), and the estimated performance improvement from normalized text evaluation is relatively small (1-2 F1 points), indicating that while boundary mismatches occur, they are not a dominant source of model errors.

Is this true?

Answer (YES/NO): NO